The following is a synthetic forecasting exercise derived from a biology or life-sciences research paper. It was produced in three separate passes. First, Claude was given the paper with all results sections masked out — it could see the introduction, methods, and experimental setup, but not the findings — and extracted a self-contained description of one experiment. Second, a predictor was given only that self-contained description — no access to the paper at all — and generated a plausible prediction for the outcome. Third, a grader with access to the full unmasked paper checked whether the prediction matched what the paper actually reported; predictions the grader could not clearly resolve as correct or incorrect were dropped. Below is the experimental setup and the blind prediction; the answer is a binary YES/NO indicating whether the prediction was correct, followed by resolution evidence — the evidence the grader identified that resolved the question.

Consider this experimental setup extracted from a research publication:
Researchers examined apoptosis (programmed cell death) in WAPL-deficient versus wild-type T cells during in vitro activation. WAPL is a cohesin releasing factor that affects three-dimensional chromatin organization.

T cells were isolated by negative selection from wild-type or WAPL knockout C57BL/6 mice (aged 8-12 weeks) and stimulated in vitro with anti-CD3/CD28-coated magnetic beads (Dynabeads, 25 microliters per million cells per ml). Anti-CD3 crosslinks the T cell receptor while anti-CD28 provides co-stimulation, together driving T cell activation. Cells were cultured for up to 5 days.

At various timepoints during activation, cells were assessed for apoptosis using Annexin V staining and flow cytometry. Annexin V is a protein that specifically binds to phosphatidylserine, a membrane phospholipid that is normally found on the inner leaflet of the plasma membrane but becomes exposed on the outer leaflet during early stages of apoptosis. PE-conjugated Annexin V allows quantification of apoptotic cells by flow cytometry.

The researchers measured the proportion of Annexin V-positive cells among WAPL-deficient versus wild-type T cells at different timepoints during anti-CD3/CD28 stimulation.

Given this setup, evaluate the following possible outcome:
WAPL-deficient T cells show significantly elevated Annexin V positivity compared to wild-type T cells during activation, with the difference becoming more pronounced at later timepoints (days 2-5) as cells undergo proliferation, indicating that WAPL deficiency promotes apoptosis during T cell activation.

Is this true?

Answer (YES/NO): NO